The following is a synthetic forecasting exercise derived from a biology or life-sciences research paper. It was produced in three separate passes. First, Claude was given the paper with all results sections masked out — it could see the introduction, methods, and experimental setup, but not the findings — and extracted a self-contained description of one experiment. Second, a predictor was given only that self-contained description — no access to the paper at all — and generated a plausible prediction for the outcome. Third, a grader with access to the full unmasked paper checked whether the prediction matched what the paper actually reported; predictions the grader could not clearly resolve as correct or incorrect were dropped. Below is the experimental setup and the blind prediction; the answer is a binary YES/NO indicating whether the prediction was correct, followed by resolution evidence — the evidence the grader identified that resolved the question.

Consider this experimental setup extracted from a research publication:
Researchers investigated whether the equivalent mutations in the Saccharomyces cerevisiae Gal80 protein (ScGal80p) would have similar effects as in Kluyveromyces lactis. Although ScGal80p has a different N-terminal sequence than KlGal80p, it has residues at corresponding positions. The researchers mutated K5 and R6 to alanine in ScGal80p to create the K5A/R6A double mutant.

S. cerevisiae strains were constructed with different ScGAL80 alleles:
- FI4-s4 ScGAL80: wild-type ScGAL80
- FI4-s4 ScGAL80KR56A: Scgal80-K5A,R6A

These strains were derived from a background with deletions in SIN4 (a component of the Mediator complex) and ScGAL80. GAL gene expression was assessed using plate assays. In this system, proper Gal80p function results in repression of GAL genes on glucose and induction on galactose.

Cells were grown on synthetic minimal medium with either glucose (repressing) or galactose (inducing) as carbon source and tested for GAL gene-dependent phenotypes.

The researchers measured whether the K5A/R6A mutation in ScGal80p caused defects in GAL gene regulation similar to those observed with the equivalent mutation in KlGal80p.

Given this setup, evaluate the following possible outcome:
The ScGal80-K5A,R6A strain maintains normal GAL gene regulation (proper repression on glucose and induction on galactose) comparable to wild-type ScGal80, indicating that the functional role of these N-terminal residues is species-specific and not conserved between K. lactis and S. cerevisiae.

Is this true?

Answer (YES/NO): YES